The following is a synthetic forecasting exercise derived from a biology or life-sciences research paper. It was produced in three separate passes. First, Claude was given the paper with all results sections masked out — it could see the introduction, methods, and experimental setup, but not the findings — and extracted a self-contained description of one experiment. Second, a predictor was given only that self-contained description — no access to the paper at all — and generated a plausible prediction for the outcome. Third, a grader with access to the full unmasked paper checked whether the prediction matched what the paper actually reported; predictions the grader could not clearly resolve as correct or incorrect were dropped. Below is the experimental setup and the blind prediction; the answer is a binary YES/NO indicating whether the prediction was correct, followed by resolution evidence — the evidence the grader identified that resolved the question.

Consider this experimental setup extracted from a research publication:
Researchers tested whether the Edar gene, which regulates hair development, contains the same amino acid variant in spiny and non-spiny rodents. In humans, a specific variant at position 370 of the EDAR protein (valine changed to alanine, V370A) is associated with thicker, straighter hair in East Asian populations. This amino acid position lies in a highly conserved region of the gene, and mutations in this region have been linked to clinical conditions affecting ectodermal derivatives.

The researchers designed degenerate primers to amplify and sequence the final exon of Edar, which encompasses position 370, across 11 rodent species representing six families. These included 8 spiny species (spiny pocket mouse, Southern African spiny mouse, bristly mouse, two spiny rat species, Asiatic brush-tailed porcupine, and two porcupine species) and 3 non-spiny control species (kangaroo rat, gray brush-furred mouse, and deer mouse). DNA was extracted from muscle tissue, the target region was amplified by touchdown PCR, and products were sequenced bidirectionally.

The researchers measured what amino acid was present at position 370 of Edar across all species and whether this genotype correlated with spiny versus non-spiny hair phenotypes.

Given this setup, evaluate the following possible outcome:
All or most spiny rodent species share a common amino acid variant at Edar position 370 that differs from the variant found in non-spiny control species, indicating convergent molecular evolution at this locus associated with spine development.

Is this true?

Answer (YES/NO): NO